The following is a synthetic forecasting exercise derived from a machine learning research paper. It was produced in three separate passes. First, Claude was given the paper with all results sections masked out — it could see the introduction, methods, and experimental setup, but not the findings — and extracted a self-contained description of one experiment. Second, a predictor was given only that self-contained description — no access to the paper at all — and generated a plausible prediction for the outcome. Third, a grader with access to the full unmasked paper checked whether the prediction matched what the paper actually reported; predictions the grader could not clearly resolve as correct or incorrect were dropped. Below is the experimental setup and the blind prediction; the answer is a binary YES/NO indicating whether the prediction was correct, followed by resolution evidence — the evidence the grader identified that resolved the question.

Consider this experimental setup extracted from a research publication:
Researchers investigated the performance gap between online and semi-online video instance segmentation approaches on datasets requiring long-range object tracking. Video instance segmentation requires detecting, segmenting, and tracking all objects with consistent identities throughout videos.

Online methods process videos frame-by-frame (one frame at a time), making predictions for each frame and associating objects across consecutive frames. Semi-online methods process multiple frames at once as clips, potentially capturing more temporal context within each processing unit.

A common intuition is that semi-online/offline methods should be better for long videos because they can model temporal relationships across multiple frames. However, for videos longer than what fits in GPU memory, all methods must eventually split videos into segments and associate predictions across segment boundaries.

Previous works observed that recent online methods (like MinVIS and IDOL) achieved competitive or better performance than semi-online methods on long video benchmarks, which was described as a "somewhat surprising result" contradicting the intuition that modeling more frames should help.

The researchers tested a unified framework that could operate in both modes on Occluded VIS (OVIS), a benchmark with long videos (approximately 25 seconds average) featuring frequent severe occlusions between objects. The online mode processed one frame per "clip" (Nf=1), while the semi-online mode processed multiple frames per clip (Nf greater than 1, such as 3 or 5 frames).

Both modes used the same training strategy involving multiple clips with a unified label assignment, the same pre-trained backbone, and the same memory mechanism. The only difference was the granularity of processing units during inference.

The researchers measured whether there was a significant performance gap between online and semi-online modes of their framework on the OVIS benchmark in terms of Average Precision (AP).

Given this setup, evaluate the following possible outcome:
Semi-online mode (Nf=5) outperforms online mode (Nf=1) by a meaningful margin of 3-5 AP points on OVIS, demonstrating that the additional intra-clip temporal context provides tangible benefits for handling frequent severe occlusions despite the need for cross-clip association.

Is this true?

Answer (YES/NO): NO